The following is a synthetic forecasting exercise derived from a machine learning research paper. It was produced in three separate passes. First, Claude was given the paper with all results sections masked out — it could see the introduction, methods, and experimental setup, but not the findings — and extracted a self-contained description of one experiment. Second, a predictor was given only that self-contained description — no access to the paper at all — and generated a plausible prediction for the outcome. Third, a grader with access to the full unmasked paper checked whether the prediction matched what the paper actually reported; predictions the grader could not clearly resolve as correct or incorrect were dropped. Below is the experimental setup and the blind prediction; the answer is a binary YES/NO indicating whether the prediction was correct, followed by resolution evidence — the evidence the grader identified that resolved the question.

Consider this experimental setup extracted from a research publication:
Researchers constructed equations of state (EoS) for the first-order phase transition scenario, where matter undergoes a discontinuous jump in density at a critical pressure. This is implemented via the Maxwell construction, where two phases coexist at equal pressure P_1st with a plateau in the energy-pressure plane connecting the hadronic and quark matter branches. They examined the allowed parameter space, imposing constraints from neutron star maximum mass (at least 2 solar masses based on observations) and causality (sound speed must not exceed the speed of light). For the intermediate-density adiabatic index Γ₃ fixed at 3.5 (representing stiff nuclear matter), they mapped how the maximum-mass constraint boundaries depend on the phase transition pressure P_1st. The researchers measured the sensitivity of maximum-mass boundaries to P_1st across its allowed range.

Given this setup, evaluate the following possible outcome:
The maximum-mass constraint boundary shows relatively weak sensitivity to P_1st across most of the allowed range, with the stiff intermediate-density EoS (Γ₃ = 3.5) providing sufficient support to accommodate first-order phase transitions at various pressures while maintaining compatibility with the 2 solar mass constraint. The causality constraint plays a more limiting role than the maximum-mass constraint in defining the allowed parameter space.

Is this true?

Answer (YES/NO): YES